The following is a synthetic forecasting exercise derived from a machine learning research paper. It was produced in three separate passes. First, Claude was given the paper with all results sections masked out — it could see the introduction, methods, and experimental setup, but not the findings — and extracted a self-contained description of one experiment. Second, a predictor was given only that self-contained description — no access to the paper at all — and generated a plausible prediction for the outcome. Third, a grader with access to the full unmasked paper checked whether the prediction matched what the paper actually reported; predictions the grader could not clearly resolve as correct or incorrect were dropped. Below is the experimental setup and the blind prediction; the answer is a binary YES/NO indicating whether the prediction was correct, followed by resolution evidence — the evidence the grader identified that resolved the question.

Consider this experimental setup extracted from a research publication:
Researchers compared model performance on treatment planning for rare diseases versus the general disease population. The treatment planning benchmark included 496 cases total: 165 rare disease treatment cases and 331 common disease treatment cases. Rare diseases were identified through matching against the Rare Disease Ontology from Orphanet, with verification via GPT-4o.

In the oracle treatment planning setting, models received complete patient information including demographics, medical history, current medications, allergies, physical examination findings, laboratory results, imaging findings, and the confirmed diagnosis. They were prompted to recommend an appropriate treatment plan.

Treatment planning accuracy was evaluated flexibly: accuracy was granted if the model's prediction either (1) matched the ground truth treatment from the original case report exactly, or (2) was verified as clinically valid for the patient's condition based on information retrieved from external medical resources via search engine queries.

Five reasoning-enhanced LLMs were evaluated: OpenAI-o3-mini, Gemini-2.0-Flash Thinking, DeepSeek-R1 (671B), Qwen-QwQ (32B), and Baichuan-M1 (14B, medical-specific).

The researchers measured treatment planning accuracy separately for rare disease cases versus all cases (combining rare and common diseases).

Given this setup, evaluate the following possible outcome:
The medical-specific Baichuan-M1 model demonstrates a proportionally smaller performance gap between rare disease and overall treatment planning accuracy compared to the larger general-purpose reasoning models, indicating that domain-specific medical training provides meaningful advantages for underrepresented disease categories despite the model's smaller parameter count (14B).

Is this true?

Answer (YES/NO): YES